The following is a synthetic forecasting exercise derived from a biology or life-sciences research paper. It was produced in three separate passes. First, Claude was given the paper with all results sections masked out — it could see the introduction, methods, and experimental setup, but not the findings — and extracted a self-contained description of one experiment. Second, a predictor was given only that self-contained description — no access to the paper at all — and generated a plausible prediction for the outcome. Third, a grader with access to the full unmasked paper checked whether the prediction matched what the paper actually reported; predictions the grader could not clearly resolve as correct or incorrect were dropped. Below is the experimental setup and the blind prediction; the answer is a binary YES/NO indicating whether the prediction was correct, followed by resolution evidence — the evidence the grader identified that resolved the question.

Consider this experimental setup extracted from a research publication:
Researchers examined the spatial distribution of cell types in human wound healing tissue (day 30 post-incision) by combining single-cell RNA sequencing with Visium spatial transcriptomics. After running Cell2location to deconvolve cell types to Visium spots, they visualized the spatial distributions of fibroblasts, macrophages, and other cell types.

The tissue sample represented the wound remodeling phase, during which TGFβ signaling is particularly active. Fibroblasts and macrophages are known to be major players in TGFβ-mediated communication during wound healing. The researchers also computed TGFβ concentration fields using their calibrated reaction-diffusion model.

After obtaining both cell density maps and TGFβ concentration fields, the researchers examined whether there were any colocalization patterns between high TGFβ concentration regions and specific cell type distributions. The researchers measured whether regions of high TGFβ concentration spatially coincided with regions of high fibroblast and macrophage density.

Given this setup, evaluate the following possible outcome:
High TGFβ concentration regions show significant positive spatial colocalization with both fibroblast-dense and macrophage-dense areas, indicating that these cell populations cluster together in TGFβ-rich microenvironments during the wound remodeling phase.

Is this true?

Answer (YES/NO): YES